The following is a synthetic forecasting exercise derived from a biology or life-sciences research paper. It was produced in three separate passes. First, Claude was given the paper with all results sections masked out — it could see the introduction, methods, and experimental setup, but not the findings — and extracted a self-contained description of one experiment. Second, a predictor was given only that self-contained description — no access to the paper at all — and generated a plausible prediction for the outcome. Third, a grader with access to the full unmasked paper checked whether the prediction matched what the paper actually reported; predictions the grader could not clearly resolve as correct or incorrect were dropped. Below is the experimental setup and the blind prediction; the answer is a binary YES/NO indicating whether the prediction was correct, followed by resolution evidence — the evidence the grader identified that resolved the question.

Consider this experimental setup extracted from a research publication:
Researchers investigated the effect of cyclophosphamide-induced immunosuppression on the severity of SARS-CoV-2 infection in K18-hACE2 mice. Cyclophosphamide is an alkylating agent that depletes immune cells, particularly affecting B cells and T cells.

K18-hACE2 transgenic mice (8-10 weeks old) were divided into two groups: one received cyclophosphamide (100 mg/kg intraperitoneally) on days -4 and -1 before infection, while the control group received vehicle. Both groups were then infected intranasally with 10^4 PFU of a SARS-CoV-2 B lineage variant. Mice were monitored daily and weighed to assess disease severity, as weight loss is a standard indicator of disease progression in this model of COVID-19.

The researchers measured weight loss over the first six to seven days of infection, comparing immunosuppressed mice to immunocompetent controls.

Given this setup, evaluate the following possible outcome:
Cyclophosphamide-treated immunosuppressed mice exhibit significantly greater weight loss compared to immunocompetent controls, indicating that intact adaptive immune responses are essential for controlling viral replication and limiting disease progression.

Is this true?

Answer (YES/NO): NO